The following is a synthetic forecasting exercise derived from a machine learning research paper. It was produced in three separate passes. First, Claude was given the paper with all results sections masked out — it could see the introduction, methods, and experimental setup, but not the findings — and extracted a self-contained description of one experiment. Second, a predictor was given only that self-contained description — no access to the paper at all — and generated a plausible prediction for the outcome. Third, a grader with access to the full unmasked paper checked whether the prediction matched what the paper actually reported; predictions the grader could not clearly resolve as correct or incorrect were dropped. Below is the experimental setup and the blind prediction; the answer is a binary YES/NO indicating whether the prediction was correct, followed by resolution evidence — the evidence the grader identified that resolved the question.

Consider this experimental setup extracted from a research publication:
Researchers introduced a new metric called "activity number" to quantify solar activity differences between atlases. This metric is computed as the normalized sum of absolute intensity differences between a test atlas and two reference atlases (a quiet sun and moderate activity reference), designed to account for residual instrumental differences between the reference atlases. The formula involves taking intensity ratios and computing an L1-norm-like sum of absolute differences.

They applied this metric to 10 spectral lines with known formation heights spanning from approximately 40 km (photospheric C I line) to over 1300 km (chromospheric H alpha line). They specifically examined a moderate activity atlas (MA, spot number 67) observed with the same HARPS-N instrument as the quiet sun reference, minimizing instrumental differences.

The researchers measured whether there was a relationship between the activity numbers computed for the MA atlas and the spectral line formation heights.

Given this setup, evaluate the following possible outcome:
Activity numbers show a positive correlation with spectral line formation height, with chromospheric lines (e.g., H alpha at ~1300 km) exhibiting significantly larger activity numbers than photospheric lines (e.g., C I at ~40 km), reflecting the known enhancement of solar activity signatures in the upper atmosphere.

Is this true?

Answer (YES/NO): YES